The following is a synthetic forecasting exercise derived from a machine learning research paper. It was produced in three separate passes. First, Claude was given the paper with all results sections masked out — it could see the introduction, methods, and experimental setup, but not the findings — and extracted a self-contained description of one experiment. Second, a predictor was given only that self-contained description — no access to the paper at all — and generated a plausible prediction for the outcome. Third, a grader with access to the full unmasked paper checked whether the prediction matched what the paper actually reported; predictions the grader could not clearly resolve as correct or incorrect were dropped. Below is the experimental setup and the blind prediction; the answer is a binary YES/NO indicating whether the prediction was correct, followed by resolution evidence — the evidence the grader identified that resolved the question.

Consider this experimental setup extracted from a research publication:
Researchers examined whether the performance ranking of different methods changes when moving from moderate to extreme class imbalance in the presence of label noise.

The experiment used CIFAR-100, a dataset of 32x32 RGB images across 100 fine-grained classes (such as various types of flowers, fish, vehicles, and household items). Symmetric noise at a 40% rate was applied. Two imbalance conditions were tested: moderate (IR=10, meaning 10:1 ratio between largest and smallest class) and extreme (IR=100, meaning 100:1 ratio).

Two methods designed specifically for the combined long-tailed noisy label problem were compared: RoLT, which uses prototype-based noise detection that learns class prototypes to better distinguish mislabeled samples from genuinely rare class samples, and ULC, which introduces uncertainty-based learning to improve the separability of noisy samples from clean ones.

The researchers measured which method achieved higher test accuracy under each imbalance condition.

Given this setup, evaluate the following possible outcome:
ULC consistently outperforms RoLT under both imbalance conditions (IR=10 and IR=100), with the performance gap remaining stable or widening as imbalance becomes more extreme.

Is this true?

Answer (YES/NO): NO